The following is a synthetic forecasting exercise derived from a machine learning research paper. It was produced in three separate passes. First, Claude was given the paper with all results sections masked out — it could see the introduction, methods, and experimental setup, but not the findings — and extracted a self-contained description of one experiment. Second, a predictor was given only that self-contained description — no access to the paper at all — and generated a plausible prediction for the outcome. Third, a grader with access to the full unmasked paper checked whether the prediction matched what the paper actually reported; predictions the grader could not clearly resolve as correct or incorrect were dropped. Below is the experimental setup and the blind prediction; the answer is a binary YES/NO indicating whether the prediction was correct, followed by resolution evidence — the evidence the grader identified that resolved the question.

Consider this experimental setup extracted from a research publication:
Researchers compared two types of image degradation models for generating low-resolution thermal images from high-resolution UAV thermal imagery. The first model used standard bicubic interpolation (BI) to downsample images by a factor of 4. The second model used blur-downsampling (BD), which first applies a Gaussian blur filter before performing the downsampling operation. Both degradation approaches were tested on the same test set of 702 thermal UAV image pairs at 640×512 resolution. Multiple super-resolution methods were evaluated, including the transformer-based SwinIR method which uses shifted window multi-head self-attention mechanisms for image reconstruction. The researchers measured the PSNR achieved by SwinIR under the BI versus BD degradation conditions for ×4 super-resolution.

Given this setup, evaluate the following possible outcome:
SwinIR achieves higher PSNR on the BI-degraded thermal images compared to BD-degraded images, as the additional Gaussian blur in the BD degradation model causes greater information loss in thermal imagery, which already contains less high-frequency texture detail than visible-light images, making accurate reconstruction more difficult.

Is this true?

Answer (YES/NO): YES